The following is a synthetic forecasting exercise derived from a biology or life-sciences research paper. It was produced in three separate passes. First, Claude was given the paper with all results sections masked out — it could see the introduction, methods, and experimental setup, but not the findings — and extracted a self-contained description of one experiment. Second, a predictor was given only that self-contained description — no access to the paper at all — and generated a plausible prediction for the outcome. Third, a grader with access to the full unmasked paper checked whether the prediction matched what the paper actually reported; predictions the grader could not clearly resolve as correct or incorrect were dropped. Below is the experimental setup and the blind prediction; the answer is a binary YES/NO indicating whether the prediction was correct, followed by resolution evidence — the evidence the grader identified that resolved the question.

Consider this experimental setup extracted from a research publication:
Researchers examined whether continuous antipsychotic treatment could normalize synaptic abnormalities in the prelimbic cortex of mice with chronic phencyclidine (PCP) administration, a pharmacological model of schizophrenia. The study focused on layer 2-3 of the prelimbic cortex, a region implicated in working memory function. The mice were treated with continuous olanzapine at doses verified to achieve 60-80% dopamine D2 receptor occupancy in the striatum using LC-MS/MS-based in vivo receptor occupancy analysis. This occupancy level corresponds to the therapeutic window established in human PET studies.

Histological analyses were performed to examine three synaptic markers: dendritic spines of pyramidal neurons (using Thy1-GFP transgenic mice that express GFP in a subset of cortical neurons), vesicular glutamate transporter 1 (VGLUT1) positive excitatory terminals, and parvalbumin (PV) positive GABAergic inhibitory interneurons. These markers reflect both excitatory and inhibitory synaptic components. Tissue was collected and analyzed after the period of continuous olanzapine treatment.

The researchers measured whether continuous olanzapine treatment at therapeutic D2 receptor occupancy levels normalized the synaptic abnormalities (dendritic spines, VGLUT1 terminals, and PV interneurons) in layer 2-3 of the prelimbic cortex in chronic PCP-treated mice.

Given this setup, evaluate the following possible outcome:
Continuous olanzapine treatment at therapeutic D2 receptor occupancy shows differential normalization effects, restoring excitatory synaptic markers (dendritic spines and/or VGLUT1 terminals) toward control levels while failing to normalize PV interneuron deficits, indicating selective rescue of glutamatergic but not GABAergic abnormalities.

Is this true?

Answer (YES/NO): NO